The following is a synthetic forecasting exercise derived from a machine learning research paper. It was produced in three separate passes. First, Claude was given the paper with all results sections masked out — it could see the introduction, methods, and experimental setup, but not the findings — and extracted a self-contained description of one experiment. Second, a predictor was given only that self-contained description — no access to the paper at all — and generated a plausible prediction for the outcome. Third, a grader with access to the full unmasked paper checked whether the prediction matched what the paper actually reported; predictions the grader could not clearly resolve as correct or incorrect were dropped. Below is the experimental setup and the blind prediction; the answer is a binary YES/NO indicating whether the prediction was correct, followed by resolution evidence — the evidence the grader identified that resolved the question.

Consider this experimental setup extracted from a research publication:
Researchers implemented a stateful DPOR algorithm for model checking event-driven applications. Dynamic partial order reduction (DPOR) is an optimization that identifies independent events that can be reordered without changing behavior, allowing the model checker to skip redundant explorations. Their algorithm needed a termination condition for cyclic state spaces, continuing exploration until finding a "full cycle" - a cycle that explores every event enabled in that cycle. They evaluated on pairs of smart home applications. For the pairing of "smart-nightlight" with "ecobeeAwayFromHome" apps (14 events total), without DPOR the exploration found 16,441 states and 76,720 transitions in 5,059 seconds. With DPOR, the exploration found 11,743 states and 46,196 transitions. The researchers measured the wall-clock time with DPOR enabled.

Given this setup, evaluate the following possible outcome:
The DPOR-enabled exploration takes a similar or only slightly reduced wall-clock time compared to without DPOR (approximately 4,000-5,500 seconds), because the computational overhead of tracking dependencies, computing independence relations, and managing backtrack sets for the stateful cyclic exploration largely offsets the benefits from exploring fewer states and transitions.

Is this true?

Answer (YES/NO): NO